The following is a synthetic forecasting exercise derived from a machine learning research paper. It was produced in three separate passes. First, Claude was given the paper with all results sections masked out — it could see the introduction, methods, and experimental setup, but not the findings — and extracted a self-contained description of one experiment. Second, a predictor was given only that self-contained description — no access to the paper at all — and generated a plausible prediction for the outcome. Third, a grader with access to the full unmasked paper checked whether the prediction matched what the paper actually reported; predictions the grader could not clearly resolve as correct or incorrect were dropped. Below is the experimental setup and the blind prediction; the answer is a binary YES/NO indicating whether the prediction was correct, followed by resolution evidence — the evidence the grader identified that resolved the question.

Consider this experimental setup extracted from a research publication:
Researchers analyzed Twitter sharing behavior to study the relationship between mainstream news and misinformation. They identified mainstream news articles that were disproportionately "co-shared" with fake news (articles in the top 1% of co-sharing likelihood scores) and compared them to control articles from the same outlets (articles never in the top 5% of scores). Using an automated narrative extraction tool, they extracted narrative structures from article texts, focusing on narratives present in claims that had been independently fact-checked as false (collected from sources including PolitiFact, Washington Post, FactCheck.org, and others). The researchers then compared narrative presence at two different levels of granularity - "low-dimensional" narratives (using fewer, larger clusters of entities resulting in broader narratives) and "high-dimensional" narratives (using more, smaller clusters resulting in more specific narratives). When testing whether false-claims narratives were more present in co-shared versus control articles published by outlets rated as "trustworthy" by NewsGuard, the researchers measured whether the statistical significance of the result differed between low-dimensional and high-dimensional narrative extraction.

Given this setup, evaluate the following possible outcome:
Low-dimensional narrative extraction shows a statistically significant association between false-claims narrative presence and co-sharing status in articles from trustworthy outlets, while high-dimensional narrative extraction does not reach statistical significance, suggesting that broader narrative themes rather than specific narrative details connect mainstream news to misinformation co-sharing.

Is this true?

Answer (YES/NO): NO